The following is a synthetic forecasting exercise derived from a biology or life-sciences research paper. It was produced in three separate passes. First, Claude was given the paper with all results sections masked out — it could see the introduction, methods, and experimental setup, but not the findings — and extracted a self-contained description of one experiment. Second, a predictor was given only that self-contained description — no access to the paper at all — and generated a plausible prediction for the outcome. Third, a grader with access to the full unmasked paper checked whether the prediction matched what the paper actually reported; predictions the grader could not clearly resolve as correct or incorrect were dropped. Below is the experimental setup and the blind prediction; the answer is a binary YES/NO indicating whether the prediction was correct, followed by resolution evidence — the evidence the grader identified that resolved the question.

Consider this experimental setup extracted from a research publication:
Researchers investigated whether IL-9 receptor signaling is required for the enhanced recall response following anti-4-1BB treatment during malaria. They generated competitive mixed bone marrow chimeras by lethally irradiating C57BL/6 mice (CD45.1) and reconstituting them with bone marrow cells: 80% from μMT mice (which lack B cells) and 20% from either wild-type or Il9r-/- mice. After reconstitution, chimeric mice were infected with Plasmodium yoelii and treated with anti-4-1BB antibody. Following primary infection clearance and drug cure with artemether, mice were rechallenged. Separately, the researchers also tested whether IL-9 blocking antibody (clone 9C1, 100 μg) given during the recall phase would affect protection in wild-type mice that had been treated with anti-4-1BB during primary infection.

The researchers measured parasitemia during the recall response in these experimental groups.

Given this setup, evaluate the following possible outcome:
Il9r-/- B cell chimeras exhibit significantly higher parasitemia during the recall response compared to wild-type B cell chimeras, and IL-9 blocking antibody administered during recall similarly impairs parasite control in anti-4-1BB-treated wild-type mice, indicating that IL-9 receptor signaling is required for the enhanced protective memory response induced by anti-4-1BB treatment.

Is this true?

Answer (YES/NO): YES